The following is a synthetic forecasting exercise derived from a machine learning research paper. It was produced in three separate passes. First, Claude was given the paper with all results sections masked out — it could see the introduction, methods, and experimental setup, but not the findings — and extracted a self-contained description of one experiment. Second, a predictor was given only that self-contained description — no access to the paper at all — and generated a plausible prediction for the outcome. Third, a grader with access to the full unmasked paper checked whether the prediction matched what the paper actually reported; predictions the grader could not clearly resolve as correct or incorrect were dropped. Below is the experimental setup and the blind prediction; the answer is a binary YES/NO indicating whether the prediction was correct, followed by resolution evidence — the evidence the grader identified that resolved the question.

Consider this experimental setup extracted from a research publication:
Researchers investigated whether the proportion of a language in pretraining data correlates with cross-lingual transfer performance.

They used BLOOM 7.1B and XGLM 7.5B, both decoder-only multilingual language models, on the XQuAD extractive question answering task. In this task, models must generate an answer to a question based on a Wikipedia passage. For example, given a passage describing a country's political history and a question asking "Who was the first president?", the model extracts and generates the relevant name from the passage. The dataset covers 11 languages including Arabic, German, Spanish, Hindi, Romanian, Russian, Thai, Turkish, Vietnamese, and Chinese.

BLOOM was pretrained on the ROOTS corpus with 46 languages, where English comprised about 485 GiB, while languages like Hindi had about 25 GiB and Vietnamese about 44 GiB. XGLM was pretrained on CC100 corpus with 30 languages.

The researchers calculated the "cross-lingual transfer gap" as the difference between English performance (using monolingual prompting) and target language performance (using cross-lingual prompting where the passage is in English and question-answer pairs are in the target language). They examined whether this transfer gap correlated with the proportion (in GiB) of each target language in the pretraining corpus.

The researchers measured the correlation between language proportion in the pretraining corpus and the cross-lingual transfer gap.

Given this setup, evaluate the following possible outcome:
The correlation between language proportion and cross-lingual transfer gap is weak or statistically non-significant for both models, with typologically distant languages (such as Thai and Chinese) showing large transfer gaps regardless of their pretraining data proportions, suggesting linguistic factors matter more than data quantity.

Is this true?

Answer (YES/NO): YES